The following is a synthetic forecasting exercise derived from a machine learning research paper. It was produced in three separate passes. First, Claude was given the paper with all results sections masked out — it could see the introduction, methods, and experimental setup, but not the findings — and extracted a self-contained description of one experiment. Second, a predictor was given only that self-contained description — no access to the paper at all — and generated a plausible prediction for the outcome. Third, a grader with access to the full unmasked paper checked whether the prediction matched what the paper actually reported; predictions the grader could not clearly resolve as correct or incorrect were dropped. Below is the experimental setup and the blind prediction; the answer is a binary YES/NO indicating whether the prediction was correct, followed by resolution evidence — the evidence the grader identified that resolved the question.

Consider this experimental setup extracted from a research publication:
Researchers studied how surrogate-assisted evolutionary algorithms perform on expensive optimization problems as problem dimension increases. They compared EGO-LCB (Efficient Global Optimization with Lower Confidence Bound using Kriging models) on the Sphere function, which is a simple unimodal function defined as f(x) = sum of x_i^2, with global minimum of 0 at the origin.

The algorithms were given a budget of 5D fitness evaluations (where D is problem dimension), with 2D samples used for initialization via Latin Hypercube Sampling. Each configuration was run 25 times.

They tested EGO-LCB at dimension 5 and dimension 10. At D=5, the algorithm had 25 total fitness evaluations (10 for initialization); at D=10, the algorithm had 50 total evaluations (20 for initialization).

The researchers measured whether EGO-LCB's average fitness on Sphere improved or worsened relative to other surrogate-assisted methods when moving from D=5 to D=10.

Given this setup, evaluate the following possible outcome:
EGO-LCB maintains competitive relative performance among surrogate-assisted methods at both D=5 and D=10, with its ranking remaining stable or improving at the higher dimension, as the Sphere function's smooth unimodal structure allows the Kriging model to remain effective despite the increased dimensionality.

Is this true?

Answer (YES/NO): NO